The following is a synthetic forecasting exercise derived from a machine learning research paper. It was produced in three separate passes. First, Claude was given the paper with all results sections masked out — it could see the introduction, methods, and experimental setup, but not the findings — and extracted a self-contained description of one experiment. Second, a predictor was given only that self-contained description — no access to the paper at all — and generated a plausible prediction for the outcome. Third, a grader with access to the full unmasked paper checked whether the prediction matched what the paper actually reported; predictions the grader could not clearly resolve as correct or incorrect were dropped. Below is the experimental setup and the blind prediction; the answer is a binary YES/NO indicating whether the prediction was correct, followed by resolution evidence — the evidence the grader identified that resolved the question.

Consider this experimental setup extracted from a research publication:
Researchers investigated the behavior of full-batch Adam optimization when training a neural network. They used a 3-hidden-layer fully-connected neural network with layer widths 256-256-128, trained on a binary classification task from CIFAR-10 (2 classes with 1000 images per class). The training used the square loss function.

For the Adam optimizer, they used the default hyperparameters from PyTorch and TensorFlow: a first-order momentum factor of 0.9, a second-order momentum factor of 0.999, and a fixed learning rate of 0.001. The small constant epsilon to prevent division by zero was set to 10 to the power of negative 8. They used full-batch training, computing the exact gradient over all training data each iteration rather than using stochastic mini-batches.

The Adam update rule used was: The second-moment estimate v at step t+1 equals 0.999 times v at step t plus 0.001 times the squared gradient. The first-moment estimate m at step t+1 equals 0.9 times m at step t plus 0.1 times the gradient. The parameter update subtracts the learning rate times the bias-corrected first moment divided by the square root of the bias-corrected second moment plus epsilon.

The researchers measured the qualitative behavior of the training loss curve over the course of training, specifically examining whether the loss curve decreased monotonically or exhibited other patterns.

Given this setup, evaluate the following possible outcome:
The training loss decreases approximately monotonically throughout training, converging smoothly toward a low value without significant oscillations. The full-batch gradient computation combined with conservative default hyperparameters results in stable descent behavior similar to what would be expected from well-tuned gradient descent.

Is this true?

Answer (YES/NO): NO